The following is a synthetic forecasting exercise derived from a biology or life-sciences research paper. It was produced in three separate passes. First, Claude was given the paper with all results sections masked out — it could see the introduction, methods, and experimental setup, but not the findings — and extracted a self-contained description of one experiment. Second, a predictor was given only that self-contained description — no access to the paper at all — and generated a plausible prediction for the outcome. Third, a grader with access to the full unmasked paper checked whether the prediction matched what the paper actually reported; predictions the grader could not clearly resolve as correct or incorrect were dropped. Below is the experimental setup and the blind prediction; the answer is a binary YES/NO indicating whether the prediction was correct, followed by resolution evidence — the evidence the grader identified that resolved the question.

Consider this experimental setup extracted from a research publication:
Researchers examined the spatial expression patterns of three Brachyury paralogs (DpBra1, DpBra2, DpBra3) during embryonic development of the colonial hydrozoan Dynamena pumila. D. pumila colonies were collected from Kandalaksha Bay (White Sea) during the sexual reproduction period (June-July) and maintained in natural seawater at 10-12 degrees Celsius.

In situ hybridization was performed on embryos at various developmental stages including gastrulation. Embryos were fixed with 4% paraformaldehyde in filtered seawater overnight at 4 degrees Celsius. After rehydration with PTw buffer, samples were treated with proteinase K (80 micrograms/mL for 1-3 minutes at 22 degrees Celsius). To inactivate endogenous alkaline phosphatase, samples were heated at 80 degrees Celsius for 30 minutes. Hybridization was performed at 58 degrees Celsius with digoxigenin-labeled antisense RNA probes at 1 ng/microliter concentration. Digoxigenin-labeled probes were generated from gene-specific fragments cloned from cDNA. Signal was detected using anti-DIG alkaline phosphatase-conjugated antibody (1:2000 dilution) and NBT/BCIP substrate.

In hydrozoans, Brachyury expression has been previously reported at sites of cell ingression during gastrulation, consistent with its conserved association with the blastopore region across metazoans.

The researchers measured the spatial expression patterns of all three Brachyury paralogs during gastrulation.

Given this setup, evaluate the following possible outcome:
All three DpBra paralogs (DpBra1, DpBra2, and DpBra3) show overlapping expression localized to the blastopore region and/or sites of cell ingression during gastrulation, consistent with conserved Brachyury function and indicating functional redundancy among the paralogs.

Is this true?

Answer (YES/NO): NO